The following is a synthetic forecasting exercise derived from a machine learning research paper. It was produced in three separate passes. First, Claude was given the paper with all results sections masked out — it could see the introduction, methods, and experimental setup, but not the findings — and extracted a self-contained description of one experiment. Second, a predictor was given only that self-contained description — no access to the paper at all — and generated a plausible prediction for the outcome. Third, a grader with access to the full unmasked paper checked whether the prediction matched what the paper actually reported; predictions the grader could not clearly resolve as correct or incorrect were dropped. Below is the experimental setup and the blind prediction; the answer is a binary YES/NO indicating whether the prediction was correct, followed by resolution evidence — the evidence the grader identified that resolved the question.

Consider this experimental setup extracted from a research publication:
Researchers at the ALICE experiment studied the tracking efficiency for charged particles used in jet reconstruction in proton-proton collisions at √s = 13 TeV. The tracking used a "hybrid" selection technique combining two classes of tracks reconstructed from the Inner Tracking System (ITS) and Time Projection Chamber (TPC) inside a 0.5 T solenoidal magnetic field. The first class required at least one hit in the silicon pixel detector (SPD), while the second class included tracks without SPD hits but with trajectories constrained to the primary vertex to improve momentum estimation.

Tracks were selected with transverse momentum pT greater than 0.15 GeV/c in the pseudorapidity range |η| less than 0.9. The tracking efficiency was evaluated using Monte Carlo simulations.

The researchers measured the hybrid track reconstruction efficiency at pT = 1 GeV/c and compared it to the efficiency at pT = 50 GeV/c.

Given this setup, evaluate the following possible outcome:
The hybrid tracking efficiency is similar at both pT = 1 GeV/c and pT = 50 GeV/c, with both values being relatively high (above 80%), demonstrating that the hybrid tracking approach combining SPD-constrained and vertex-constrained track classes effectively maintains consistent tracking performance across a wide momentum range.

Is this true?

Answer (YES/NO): NO